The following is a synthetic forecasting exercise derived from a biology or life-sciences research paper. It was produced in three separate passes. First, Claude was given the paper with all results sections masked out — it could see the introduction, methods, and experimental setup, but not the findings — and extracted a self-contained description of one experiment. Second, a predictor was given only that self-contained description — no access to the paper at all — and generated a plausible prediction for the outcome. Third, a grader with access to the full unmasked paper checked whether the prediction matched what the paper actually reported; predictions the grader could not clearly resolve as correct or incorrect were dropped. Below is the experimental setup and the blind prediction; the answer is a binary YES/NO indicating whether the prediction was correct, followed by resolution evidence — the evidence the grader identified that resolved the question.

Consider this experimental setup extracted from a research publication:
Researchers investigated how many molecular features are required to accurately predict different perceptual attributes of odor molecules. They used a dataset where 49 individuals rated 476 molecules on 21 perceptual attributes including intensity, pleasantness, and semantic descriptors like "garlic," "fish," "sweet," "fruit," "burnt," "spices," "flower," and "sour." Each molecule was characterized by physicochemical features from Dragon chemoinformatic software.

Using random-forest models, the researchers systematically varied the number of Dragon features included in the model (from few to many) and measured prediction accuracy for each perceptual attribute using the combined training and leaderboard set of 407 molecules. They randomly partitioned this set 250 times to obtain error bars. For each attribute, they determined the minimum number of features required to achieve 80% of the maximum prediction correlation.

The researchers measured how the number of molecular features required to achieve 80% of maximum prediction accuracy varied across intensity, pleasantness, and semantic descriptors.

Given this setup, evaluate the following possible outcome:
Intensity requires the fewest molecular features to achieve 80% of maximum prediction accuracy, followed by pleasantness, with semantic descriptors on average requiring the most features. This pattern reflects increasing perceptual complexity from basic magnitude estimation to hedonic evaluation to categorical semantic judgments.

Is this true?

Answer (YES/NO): NO